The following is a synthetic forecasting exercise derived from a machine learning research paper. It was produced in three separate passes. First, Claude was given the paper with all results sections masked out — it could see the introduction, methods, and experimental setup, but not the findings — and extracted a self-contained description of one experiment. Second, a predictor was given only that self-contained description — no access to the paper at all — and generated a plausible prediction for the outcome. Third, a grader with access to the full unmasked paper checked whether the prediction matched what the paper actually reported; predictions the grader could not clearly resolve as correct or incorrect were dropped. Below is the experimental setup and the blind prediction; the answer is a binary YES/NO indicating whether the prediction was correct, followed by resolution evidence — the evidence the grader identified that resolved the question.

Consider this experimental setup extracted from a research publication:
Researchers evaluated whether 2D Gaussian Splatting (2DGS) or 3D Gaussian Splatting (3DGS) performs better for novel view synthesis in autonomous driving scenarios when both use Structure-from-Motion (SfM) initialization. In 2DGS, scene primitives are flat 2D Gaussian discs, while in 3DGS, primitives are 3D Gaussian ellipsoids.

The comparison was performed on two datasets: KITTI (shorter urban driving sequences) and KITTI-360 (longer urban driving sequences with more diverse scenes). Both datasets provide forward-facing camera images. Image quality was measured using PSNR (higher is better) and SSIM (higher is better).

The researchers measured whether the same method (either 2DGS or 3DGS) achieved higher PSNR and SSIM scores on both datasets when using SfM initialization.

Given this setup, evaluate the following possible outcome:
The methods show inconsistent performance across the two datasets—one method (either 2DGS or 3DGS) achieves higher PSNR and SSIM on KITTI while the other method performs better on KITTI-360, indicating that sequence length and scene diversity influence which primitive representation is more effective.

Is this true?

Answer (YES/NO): NO